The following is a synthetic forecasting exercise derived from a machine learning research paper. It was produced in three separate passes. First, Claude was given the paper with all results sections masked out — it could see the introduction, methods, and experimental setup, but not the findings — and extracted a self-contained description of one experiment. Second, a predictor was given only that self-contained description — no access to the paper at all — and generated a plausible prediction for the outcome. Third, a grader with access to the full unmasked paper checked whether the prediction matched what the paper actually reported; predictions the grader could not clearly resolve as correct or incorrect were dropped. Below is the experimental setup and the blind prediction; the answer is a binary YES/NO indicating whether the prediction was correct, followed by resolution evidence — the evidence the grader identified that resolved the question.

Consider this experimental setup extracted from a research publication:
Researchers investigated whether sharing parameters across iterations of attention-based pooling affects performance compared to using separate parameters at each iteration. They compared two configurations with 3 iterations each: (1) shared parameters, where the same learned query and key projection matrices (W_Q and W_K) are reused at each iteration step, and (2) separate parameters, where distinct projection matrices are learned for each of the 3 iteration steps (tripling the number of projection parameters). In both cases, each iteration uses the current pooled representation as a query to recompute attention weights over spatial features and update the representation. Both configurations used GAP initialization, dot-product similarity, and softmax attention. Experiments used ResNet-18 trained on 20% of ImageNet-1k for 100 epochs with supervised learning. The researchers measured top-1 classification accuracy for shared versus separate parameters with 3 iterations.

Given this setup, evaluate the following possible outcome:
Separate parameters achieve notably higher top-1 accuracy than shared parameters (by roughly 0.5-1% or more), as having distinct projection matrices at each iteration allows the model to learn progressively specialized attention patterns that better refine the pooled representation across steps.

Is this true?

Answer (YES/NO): NO